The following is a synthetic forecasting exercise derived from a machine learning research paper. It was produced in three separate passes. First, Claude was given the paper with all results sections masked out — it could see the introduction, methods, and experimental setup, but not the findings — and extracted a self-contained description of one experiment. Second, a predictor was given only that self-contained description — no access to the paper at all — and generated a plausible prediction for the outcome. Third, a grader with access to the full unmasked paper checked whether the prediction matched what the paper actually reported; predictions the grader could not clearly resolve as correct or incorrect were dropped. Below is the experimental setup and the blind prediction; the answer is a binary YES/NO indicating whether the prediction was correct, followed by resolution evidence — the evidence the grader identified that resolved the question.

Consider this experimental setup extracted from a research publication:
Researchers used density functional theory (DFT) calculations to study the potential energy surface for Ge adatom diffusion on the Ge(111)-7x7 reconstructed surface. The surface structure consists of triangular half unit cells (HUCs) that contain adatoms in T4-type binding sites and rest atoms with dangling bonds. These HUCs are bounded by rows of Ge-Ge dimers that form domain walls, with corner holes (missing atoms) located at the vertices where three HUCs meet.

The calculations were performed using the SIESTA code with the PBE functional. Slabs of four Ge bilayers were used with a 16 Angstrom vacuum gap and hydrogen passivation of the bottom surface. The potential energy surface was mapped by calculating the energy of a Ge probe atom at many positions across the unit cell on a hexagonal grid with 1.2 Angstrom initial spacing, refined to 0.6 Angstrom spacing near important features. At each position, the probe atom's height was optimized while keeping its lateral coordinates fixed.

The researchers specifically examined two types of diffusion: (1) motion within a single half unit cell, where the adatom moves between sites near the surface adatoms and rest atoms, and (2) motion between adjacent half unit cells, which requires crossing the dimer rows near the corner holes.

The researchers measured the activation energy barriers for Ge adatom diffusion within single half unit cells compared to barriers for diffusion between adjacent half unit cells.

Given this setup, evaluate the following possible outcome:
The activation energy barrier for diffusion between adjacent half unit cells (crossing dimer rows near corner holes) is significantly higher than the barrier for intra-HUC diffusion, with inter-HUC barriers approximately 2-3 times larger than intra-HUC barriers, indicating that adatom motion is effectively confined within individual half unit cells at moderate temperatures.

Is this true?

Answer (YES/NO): NO